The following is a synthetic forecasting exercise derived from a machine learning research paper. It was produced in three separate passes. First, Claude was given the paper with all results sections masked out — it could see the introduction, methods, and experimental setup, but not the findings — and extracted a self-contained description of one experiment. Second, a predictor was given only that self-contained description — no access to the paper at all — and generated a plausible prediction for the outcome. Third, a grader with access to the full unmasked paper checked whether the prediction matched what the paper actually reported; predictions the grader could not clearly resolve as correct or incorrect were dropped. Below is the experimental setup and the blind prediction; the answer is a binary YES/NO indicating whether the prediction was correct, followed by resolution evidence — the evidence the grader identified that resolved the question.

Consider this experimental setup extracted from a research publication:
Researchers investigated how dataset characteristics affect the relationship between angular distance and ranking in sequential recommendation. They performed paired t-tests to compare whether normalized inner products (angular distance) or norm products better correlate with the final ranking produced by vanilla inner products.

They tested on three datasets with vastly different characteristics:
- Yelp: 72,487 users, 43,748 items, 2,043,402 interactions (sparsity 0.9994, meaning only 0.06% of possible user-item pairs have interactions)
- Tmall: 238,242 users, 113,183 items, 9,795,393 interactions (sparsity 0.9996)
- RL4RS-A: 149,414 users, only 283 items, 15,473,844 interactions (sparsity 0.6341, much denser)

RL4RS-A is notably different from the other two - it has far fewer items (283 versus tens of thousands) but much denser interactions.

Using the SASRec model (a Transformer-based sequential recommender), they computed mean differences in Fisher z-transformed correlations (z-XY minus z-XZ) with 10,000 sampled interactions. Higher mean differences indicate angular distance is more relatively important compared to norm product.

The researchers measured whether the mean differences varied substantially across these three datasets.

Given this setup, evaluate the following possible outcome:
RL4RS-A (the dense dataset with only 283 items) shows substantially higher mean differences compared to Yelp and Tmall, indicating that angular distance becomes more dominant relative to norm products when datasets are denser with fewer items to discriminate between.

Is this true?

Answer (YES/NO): NO